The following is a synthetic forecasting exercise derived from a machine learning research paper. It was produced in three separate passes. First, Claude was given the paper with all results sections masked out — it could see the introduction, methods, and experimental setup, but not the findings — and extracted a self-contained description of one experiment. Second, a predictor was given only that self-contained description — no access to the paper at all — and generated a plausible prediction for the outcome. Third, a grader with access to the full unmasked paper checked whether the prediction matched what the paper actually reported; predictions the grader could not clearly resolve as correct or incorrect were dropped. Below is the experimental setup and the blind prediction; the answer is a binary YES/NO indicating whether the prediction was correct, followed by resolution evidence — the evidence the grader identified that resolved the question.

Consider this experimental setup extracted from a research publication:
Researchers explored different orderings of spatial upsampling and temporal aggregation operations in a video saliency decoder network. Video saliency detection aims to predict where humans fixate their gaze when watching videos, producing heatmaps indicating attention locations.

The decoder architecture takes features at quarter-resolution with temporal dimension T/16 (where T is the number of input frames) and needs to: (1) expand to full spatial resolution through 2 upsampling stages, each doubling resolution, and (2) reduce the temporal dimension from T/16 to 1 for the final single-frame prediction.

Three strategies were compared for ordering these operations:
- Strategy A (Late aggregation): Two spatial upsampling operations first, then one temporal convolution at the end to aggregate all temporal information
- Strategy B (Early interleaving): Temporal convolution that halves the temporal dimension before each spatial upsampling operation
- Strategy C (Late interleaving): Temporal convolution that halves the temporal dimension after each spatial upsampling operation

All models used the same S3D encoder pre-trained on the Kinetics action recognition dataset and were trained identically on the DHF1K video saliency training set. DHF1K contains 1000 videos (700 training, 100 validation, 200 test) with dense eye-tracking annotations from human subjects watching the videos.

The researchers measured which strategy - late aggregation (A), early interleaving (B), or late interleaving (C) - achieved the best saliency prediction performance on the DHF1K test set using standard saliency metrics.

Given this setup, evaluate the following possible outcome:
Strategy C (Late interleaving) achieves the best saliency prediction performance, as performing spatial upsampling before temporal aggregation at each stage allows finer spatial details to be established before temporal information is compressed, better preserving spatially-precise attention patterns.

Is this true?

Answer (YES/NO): YES